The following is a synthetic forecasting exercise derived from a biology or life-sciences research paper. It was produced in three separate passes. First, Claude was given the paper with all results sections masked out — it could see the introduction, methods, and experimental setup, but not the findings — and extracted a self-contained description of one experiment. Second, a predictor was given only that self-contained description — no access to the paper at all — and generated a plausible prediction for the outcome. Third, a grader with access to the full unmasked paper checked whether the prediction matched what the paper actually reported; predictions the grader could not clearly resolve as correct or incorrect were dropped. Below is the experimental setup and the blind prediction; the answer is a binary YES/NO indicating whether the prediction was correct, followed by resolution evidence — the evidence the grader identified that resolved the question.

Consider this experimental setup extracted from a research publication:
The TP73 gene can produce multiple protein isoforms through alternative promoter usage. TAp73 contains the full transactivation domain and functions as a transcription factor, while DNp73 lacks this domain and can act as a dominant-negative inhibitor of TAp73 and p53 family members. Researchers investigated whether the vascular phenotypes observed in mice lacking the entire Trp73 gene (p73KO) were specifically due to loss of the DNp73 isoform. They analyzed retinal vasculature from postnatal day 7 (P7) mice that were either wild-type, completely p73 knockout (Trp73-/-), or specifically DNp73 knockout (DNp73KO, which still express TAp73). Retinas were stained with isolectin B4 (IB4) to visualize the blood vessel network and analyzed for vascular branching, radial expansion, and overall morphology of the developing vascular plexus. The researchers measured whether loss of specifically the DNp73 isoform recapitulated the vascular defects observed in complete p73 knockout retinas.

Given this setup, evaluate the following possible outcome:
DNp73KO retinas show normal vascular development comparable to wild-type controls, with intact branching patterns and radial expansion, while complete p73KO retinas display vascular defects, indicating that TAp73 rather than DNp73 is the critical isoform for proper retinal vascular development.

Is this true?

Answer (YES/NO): NO